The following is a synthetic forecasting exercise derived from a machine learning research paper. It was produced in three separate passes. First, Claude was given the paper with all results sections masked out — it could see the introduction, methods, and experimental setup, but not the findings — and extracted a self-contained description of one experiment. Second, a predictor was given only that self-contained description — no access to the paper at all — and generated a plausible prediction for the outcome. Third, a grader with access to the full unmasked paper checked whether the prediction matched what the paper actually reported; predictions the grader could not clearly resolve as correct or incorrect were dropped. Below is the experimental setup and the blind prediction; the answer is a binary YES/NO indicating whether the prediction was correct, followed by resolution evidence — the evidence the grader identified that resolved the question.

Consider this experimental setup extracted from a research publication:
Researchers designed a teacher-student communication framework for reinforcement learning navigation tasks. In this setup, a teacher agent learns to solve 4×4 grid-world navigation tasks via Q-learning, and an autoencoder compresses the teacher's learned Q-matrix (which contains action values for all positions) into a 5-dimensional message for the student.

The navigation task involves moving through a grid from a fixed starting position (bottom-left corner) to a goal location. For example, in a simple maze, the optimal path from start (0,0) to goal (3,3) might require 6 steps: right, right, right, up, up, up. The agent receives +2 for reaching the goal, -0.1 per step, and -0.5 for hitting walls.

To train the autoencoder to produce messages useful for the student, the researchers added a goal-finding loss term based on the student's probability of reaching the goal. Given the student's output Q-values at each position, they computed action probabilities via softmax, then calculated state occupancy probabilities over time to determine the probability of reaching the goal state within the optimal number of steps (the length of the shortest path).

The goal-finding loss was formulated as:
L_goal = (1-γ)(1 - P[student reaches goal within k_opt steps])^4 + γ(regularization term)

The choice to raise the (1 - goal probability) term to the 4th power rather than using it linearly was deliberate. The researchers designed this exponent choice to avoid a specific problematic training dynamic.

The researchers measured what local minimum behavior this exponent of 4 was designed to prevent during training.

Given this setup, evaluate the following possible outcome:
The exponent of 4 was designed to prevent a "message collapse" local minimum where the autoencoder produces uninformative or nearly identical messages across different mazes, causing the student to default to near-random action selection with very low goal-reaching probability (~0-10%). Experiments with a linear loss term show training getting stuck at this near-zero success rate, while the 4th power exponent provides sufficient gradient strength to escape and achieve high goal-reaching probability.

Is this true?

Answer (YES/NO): NO